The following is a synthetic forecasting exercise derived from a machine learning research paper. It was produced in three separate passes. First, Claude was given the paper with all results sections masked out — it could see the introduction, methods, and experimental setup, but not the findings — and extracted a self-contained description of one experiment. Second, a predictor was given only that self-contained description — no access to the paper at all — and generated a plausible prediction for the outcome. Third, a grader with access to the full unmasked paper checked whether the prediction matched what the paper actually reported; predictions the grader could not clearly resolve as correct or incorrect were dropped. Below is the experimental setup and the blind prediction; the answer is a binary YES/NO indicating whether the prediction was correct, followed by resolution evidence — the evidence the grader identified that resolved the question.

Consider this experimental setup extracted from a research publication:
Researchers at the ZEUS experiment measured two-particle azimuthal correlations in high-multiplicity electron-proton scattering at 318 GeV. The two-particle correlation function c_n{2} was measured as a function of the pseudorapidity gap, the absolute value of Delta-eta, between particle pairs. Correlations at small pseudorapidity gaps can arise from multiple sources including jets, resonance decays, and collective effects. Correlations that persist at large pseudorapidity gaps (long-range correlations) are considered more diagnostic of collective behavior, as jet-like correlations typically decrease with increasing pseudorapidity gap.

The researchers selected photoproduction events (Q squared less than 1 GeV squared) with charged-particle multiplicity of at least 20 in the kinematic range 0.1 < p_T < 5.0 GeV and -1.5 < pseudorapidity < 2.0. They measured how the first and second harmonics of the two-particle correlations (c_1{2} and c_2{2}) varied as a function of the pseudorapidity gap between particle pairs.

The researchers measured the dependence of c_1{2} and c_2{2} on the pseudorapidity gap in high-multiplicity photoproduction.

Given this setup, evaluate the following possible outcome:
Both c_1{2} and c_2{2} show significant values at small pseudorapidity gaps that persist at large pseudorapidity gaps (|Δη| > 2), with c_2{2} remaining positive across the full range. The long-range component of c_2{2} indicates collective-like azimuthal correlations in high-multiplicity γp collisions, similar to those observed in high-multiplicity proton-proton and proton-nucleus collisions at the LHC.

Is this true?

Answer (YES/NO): NO